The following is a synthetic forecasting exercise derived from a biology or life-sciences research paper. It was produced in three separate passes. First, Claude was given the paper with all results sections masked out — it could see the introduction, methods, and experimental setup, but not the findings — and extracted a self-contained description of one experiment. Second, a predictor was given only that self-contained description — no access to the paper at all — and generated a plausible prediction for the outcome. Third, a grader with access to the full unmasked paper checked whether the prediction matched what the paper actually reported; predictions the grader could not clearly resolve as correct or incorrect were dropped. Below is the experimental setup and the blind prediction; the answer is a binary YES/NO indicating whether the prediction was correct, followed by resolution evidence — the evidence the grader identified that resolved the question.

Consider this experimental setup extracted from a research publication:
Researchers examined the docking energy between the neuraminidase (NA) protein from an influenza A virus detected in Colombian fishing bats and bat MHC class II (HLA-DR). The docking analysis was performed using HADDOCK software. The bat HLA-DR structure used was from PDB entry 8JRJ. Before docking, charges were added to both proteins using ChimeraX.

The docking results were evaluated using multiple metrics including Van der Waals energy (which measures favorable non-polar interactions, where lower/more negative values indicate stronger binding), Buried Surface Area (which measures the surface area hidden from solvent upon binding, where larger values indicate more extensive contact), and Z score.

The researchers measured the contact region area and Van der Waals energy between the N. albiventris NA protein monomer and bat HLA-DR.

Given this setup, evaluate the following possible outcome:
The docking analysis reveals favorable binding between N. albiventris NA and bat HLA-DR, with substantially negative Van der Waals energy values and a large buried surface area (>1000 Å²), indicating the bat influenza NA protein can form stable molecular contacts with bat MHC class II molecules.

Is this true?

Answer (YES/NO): YES